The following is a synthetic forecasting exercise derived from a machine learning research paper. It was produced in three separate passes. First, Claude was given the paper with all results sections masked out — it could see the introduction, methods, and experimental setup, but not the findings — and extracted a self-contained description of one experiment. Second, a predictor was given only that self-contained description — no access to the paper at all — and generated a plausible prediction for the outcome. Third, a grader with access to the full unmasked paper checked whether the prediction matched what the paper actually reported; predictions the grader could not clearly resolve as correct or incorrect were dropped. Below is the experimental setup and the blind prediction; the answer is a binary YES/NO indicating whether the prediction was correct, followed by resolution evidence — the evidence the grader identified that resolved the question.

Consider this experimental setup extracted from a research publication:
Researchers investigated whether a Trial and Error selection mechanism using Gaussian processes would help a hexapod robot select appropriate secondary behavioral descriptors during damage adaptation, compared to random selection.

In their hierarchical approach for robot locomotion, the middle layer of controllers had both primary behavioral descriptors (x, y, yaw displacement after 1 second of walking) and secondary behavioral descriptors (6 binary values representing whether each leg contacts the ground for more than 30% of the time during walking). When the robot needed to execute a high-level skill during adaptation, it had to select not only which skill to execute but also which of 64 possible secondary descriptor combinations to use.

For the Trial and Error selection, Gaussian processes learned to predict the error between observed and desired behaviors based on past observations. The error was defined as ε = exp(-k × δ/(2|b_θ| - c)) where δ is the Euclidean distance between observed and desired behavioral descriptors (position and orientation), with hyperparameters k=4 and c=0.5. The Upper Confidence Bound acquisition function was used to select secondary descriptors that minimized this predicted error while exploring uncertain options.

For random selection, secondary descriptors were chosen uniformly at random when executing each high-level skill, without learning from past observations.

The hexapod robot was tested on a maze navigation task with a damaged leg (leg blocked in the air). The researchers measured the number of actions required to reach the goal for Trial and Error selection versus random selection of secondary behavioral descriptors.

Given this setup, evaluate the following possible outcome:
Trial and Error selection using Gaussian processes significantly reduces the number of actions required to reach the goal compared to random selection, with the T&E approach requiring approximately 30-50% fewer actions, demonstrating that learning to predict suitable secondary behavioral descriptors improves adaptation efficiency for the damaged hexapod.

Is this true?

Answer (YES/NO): NO